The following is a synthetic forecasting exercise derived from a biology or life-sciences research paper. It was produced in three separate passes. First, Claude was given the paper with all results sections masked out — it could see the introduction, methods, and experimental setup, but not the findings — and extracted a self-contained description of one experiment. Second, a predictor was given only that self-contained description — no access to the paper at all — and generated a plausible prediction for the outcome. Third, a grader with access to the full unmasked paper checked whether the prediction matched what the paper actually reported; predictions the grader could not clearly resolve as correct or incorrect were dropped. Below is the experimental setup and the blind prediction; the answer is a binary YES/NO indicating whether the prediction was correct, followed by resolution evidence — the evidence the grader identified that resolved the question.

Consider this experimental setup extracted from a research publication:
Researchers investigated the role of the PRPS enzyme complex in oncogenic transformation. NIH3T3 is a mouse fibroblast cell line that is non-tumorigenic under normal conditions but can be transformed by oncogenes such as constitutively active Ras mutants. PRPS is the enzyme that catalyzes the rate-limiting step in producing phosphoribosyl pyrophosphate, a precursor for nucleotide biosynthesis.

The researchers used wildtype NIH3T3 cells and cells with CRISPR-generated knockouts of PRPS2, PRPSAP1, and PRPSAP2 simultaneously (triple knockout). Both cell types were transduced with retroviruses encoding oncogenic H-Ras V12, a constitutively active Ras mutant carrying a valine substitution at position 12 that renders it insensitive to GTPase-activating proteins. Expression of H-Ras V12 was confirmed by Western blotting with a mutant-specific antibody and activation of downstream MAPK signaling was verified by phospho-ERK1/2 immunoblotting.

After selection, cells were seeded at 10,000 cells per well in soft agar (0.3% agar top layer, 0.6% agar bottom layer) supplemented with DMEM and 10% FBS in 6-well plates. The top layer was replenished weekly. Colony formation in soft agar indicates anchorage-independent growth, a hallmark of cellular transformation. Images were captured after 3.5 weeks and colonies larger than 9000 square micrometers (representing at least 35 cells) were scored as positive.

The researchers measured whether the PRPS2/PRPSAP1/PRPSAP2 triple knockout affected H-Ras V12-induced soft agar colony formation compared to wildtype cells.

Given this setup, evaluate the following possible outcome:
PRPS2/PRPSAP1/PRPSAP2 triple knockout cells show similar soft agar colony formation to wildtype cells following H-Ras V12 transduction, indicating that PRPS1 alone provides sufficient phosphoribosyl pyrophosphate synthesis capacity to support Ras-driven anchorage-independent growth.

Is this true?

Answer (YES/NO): NO